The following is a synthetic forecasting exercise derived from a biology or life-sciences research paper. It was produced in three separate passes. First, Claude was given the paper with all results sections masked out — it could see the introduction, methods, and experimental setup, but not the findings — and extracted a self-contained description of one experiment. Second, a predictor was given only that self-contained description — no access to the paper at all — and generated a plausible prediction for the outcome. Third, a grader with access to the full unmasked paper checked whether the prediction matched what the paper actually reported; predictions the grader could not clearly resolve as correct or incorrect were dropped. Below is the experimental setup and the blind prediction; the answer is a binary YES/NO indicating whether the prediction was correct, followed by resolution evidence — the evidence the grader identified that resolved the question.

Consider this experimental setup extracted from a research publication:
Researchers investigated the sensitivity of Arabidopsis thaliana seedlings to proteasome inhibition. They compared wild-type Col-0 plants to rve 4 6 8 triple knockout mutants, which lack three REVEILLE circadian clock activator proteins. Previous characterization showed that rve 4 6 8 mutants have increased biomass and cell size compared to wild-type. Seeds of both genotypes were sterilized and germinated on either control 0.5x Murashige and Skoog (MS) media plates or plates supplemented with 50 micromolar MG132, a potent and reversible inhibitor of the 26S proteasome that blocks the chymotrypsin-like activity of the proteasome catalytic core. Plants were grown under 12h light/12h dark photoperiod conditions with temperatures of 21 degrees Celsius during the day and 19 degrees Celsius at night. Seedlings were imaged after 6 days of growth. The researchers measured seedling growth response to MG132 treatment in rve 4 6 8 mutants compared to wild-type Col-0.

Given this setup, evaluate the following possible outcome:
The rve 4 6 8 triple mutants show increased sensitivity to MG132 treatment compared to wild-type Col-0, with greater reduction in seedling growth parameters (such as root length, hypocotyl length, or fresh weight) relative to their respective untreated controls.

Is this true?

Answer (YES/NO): YES